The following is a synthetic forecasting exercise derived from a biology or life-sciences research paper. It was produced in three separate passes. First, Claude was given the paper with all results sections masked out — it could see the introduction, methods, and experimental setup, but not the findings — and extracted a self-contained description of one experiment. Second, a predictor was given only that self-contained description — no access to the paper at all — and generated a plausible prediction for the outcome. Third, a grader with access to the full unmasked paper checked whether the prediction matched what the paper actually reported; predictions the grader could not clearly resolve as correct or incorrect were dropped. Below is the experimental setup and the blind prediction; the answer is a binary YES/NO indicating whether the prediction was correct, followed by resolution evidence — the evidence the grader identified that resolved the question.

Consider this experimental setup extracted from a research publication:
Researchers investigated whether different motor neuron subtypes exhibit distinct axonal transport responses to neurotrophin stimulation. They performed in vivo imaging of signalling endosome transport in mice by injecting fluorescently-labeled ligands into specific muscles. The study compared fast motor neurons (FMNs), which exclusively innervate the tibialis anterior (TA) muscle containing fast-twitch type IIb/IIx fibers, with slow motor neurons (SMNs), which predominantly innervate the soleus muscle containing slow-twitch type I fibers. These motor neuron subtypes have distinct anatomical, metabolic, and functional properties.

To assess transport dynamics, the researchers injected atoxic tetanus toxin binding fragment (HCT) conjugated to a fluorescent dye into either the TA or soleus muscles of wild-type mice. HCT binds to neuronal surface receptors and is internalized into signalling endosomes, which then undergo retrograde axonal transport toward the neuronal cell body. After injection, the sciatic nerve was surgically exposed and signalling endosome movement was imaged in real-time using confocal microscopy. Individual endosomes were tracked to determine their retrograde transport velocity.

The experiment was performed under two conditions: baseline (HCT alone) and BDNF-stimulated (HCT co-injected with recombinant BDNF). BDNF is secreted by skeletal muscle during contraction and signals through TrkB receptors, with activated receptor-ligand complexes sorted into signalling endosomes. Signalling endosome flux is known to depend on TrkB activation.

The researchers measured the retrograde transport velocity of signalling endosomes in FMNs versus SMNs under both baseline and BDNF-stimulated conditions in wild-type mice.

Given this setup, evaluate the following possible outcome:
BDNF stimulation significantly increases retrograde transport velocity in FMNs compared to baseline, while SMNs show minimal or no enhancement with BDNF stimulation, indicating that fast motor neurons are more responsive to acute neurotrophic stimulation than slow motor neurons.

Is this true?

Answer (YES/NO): YES